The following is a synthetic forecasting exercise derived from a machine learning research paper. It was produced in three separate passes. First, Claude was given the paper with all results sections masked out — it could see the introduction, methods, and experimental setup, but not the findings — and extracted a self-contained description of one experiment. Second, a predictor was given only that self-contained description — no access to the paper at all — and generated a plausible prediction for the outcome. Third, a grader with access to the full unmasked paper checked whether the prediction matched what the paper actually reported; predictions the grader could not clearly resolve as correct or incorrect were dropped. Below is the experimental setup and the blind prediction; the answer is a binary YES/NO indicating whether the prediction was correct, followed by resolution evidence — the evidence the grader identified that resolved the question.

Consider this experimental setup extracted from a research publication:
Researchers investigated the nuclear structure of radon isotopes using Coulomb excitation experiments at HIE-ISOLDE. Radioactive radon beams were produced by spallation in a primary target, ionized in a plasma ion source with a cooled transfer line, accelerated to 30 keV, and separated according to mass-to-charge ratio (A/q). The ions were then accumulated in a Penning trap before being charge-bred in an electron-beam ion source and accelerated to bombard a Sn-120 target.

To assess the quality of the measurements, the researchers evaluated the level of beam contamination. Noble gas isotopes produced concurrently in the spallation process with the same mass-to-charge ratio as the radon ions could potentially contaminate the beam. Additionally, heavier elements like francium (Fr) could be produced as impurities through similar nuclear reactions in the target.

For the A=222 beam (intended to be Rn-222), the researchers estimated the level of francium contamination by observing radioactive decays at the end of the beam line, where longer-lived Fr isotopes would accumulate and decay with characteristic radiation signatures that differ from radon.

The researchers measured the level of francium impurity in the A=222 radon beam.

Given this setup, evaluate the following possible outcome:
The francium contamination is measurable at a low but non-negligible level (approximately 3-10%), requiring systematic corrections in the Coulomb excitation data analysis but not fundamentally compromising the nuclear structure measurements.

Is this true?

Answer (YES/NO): NO